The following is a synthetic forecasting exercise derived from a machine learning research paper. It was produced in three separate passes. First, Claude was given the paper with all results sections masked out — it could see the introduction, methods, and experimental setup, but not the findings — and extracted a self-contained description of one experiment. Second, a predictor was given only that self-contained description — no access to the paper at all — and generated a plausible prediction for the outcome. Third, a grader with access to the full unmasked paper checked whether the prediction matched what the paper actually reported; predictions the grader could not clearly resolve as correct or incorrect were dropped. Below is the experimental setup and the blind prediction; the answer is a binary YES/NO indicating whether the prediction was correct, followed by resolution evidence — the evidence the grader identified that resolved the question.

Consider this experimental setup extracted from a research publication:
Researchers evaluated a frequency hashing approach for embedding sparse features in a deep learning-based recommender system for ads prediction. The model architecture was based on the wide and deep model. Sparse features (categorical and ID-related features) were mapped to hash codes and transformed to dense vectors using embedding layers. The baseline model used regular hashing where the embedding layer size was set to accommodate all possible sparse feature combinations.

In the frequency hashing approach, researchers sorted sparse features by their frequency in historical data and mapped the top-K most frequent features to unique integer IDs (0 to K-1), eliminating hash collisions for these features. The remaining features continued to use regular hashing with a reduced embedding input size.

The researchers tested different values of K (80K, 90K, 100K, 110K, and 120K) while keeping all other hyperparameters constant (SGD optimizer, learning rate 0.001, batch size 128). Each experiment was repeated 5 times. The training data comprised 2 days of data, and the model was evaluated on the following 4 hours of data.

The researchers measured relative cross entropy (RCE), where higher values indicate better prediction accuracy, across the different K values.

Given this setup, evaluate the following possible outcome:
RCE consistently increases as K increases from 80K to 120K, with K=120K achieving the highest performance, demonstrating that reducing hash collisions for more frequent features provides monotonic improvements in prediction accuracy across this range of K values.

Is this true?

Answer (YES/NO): YES